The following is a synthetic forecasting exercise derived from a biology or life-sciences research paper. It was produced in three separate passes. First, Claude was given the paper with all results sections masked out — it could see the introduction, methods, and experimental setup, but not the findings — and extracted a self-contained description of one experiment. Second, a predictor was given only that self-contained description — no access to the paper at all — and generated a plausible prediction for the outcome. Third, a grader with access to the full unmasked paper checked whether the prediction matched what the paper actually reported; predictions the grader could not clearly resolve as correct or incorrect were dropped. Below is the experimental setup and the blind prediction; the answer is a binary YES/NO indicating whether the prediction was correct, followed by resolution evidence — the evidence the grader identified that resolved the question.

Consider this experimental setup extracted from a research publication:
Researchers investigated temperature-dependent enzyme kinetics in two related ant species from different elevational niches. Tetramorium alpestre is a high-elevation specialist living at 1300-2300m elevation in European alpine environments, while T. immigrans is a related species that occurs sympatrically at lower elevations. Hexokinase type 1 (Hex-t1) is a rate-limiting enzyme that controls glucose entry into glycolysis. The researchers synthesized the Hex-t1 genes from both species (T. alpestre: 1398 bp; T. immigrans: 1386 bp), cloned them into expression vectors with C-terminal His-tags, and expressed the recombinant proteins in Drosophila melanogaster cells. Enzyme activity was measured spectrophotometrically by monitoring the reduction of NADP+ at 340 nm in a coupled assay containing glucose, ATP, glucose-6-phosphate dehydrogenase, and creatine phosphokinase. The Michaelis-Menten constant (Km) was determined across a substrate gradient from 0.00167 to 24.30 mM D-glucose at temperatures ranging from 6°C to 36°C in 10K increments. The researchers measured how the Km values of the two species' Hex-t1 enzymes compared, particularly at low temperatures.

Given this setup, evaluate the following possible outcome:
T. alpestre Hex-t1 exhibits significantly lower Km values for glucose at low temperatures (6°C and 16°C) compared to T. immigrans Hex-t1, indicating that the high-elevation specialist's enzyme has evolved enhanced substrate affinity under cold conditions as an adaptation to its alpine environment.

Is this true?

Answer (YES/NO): NO